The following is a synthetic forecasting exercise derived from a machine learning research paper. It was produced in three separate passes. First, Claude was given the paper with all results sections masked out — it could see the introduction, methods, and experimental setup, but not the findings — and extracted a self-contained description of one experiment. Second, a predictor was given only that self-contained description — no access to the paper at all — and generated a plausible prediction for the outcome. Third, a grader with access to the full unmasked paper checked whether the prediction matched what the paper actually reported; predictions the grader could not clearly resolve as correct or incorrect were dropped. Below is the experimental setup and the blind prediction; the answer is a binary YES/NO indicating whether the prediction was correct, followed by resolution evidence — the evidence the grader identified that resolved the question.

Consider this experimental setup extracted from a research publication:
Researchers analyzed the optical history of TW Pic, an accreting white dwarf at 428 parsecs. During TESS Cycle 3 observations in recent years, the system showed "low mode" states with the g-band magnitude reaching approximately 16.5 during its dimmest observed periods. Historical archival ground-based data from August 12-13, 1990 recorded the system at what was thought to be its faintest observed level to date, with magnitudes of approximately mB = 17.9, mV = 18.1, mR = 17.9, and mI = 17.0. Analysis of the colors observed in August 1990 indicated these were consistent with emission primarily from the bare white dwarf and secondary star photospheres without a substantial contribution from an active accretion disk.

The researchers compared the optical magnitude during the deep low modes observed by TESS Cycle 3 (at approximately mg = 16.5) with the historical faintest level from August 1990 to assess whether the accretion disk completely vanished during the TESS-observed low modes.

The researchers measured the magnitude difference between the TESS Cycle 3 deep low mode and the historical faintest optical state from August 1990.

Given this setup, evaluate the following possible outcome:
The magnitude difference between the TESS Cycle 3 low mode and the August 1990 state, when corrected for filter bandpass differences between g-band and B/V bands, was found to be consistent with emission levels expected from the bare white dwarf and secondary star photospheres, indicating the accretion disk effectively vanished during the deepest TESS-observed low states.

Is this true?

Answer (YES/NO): NO